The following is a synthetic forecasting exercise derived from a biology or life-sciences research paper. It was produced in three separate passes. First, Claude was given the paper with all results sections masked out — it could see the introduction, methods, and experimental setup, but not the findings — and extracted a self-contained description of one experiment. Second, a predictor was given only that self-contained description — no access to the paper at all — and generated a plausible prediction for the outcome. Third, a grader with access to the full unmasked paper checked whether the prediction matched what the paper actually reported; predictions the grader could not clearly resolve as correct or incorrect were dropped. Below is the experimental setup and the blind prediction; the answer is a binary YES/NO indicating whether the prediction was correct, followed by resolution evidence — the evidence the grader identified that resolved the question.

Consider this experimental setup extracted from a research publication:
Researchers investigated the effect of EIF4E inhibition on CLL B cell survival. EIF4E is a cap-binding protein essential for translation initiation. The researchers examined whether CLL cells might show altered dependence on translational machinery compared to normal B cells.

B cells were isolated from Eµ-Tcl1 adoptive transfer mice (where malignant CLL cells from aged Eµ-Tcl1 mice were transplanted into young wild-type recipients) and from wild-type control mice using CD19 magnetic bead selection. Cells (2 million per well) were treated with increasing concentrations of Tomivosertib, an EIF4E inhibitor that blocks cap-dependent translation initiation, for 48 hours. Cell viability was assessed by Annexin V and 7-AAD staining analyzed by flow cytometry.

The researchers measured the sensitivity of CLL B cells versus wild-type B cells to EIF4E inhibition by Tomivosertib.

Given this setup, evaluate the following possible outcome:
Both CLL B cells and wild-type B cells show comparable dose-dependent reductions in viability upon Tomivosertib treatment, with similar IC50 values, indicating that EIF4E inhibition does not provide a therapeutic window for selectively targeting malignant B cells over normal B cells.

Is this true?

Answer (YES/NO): NO